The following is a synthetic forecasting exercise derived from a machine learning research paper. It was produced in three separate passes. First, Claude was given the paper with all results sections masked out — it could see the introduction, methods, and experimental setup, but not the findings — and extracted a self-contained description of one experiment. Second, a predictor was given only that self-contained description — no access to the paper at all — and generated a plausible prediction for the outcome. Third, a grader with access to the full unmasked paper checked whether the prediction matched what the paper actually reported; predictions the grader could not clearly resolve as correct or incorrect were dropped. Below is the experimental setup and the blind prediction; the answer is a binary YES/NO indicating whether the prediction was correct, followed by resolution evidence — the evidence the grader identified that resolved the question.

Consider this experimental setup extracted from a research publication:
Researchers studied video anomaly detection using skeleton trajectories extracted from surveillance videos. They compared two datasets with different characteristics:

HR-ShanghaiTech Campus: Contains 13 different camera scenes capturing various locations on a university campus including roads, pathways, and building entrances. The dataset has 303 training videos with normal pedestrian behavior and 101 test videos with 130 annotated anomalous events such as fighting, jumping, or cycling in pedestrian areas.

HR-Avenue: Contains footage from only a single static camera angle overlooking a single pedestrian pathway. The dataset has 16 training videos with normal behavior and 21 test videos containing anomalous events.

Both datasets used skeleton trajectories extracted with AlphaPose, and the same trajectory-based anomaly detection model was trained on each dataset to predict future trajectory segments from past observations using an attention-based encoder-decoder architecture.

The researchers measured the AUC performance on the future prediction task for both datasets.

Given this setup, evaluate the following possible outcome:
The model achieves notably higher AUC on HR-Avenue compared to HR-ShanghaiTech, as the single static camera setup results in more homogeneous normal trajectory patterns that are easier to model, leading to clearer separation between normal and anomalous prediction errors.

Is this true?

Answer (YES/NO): YES